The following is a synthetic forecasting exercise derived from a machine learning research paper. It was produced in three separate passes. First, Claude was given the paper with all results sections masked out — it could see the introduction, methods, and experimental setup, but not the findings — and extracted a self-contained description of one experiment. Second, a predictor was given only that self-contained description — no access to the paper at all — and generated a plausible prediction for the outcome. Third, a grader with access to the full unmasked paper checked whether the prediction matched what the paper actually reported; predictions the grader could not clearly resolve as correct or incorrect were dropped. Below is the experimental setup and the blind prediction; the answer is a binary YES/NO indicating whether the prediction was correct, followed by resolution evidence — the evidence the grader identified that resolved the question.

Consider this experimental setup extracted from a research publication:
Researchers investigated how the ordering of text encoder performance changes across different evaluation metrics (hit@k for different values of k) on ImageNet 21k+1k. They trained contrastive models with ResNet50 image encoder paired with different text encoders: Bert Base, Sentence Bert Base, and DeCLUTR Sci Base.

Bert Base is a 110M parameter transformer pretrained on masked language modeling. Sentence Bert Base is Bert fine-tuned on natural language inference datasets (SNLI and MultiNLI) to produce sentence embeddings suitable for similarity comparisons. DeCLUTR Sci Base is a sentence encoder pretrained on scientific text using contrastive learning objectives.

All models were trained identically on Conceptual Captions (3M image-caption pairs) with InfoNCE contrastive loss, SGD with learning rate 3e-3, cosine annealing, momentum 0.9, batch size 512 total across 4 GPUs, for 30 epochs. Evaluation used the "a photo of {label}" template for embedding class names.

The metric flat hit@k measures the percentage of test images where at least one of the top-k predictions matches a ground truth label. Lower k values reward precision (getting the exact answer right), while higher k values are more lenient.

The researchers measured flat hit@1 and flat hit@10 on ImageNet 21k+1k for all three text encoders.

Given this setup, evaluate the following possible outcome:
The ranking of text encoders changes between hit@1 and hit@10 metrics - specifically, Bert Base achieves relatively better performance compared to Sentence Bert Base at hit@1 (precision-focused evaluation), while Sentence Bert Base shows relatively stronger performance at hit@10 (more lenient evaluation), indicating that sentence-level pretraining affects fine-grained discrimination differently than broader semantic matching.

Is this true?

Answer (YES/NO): NO